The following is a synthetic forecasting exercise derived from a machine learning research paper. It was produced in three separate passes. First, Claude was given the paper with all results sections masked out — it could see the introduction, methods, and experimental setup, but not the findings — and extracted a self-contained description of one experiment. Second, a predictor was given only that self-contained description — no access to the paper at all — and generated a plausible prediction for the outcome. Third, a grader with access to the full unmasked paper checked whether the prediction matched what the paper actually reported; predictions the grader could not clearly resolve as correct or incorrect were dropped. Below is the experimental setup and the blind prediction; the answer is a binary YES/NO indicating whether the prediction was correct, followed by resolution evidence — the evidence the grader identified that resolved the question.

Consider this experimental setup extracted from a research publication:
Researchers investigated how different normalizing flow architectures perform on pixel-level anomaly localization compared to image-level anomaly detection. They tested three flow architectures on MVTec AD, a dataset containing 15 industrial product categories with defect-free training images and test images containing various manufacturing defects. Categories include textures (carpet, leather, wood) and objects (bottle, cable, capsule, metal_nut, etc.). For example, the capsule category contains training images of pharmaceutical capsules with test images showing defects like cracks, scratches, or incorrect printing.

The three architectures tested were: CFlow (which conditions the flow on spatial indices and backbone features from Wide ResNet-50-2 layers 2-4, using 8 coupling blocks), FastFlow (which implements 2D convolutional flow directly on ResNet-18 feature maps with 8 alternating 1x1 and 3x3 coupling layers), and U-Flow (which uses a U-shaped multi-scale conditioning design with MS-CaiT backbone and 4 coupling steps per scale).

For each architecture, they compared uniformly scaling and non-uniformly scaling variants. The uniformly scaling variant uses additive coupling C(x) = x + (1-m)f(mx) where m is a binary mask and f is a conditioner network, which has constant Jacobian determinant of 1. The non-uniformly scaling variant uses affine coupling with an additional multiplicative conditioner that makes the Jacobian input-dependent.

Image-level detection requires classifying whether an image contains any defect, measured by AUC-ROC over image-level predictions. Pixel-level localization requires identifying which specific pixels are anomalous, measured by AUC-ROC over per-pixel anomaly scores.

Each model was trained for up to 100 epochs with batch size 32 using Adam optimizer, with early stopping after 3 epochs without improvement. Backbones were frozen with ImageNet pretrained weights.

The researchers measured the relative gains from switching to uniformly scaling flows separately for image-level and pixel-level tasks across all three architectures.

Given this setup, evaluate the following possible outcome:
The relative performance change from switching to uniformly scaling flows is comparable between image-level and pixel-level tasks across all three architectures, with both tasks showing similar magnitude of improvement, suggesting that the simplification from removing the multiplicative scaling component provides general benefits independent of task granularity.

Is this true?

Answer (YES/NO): NO